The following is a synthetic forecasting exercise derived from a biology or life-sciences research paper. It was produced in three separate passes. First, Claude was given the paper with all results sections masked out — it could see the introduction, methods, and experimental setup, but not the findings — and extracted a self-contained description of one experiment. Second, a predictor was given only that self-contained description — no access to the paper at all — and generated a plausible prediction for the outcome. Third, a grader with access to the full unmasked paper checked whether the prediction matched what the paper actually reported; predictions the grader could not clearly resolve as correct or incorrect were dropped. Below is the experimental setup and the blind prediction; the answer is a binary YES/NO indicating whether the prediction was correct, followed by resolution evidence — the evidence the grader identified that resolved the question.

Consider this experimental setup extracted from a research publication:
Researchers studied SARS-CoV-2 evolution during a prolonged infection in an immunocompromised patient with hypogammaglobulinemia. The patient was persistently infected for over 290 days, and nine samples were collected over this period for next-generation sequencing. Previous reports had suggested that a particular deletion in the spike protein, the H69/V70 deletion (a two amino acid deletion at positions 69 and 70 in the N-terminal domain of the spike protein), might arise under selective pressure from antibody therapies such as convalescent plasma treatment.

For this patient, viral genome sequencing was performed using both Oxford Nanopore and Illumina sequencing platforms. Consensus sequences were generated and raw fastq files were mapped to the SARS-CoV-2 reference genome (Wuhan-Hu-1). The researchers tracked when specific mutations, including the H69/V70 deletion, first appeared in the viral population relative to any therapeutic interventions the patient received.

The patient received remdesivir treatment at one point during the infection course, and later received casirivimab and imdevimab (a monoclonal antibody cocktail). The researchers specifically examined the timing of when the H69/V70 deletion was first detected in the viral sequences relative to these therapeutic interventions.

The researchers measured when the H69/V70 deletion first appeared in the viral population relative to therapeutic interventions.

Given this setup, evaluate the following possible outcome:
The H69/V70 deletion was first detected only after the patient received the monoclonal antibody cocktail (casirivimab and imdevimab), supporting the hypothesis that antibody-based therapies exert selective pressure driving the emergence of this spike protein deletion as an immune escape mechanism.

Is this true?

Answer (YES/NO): NO